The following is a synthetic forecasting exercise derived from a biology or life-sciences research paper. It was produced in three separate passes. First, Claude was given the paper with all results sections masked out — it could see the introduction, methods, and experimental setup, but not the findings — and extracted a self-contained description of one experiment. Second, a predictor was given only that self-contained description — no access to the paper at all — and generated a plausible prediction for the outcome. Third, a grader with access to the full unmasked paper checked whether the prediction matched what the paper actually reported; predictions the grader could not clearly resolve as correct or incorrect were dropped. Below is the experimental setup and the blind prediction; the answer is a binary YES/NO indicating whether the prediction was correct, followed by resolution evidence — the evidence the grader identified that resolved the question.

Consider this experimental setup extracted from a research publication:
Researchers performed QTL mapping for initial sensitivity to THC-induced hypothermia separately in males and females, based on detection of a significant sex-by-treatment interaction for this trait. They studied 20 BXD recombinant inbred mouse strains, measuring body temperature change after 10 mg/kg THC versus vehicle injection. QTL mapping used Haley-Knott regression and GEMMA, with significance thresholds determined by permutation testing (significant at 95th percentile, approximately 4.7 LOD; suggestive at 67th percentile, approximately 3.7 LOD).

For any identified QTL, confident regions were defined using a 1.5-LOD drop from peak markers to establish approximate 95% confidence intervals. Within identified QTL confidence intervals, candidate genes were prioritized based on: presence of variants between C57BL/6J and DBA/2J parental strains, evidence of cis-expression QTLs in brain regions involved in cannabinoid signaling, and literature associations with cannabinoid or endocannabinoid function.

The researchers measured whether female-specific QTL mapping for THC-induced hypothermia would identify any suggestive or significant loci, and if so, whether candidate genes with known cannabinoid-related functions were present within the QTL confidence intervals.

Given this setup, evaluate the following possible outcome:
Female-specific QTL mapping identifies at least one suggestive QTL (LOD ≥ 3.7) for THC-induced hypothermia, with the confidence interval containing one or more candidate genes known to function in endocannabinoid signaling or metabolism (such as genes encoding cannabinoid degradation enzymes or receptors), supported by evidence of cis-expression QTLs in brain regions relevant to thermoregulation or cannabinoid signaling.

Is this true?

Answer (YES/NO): NO